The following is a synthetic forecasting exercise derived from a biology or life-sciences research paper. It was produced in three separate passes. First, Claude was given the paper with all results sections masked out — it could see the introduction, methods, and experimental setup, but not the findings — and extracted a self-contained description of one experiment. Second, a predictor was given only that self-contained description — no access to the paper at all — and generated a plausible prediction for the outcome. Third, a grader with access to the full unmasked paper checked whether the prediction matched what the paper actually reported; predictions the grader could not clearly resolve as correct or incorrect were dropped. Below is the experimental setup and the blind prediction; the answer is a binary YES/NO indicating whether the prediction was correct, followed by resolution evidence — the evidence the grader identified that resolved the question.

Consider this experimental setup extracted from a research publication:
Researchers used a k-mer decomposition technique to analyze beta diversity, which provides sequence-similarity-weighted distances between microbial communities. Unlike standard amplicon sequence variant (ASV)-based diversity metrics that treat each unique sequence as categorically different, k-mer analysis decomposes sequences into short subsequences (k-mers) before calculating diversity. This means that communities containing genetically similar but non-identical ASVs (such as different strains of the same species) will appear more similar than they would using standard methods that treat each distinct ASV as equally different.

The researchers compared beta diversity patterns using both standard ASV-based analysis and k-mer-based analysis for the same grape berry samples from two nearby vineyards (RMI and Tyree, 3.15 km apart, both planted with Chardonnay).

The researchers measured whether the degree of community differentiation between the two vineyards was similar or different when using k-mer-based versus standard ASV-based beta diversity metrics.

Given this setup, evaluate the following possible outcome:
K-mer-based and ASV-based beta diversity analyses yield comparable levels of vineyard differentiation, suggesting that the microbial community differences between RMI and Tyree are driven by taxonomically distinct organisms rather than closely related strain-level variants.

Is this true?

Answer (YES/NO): NO